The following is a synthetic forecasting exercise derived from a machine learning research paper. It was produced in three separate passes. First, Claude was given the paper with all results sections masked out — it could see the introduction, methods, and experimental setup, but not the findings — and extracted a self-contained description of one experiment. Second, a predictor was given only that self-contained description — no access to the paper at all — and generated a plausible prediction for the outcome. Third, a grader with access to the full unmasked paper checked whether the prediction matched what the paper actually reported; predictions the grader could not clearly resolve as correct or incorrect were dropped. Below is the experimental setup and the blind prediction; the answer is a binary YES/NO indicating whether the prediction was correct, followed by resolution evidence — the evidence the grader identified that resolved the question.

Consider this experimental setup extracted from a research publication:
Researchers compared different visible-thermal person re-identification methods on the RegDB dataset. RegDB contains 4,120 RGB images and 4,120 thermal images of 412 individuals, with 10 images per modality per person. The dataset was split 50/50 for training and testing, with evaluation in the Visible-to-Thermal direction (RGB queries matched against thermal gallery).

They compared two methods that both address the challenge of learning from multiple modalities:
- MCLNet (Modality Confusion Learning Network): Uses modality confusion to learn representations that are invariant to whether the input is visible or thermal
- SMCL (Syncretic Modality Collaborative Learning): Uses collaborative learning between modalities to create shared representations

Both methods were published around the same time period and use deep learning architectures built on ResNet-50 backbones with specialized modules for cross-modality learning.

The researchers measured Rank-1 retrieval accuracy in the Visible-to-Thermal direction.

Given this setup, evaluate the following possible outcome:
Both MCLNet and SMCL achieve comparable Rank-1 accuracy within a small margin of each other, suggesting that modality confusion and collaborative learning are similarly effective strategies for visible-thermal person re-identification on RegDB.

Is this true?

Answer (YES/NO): NO